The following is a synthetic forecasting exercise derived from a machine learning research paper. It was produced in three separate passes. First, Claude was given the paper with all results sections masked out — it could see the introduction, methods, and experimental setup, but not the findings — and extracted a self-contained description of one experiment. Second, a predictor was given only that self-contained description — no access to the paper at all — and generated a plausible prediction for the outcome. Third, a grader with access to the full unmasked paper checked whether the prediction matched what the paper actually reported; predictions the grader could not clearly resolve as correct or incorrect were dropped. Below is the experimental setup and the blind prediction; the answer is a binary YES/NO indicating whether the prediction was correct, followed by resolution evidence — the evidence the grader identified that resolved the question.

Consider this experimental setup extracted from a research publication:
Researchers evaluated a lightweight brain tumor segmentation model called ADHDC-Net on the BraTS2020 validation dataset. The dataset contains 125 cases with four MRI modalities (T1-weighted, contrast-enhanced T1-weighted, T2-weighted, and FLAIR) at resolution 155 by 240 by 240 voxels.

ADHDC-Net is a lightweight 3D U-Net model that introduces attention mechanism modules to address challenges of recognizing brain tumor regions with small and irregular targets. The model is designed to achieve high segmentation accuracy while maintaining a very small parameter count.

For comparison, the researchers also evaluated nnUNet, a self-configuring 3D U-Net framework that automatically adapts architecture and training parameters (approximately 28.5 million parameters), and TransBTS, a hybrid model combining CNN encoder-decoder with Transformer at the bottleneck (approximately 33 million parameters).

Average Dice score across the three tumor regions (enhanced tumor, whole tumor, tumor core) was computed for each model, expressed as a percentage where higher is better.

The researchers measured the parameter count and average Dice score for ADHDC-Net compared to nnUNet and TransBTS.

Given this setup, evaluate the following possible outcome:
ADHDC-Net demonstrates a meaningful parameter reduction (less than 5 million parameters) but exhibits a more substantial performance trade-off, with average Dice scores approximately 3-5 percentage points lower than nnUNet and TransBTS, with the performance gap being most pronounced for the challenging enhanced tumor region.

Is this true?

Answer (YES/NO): NO